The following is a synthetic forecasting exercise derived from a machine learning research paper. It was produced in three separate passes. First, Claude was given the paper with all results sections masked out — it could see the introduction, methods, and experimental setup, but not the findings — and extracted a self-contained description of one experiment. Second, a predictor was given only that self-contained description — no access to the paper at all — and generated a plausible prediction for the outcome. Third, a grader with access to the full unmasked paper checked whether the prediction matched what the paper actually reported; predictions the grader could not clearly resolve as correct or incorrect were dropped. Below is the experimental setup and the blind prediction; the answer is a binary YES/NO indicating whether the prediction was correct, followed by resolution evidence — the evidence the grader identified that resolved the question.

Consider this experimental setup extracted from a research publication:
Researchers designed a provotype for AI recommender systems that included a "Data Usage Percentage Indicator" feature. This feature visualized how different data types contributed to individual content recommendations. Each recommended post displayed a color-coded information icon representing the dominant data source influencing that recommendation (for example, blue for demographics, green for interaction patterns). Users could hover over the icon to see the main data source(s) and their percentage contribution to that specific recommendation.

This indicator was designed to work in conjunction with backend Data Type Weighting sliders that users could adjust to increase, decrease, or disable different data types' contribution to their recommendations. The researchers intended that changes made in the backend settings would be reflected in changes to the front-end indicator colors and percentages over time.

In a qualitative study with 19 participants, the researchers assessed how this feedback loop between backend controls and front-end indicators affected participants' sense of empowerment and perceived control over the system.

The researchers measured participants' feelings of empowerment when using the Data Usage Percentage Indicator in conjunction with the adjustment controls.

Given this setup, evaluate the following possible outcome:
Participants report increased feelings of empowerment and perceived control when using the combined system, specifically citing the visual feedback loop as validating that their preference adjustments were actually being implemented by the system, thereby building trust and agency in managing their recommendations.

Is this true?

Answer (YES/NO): YES